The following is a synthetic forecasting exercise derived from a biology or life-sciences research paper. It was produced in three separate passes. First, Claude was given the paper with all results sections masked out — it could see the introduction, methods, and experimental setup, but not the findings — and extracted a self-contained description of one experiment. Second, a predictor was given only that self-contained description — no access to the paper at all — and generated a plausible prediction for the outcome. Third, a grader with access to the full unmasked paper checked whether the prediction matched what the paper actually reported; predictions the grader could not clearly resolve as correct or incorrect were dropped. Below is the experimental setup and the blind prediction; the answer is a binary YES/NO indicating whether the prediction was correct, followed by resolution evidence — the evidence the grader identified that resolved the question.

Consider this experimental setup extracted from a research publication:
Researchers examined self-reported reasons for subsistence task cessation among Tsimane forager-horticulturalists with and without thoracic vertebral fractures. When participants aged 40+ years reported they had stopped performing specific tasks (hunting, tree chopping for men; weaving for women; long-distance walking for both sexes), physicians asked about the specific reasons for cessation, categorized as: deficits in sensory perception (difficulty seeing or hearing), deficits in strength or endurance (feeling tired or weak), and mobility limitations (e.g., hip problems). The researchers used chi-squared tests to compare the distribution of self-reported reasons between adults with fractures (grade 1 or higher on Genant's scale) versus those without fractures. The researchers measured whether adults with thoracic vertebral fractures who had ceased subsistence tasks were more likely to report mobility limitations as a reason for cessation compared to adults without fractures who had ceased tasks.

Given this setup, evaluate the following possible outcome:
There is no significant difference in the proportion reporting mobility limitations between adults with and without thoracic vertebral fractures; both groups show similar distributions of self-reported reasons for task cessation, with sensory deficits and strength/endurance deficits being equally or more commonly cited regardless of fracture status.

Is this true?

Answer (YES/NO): NO